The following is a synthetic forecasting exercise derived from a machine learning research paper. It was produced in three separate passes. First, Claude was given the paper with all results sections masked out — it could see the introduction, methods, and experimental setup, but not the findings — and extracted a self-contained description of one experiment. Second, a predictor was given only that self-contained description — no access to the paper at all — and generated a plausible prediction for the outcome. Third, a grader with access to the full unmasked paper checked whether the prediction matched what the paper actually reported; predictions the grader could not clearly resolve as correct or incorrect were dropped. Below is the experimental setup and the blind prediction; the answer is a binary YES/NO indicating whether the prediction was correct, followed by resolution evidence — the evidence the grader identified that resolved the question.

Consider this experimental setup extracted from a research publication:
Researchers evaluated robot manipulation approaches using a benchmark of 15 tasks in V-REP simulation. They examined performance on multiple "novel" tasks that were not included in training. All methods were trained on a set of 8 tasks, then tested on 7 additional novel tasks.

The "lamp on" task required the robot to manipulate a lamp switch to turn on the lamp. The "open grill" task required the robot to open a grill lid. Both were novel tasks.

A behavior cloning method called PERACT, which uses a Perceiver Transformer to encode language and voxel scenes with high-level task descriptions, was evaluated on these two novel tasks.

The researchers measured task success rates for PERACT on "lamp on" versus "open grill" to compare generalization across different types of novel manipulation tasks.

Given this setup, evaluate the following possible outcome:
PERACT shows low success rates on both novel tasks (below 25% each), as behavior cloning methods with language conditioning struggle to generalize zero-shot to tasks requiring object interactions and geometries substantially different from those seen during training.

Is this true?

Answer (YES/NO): NO